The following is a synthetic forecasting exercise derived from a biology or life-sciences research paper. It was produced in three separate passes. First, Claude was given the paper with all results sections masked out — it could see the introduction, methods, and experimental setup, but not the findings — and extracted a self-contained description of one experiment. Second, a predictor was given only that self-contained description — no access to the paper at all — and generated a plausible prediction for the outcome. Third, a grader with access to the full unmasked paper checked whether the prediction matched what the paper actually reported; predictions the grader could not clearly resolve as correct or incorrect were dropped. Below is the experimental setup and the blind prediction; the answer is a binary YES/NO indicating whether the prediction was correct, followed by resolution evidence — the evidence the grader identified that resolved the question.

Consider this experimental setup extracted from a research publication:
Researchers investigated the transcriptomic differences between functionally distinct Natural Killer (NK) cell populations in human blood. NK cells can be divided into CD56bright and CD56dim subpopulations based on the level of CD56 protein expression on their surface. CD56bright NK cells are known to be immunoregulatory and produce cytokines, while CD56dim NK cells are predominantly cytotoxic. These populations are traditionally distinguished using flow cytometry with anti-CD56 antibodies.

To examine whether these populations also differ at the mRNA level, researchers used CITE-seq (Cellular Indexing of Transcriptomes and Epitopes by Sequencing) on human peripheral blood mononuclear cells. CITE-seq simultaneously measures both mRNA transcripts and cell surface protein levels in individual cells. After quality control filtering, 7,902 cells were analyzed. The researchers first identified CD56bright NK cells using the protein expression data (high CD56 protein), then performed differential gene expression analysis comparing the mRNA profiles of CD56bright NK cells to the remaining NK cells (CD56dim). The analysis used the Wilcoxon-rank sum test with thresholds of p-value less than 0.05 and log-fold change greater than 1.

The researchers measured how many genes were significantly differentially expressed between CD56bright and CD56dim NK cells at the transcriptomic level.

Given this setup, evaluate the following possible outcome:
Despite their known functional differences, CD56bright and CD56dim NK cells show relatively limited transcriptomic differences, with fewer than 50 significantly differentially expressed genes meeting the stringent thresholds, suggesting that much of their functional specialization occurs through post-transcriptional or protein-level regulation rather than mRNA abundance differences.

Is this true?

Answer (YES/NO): YES